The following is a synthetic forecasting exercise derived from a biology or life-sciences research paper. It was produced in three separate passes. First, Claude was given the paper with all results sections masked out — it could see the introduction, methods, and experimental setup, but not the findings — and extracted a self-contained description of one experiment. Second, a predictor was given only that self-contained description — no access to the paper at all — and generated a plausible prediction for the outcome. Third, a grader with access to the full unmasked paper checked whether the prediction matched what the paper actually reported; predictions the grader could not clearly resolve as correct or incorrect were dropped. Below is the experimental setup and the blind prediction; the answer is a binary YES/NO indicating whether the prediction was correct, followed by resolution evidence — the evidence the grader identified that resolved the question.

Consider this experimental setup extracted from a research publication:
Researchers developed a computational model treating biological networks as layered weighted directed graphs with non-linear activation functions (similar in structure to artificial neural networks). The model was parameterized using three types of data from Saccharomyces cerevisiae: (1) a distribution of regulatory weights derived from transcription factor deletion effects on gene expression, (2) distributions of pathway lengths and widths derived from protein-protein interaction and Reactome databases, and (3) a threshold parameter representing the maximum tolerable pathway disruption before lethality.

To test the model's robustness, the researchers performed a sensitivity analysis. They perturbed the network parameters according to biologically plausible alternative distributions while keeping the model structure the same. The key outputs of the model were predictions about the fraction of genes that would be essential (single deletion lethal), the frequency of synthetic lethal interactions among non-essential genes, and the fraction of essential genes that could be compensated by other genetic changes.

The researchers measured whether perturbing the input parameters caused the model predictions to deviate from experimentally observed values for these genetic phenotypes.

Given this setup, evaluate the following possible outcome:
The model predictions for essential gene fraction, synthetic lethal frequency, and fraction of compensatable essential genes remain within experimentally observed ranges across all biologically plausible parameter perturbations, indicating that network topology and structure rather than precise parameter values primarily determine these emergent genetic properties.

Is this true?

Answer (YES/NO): NO